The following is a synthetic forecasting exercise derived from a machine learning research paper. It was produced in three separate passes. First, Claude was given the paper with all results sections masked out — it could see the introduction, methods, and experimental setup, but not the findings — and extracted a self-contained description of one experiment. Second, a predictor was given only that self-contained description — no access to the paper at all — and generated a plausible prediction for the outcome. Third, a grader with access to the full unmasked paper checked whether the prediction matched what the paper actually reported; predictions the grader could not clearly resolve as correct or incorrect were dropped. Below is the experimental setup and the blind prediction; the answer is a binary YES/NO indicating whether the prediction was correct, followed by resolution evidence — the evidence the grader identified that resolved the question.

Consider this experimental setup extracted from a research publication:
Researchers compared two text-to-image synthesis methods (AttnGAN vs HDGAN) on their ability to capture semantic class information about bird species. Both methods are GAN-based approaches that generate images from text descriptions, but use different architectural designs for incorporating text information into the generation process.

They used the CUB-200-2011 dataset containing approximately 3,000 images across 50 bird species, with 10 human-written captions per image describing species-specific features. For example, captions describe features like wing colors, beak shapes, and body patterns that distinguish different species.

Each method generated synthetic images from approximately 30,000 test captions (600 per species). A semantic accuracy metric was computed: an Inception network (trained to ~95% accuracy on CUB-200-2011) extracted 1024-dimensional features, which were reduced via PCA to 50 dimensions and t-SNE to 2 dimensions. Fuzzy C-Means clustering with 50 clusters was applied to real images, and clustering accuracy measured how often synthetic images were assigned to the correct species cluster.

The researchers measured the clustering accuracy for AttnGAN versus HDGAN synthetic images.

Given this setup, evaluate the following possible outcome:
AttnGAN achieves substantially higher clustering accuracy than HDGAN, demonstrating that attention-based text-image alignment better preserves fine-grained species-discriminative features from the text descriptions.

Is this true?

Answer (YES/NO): YES